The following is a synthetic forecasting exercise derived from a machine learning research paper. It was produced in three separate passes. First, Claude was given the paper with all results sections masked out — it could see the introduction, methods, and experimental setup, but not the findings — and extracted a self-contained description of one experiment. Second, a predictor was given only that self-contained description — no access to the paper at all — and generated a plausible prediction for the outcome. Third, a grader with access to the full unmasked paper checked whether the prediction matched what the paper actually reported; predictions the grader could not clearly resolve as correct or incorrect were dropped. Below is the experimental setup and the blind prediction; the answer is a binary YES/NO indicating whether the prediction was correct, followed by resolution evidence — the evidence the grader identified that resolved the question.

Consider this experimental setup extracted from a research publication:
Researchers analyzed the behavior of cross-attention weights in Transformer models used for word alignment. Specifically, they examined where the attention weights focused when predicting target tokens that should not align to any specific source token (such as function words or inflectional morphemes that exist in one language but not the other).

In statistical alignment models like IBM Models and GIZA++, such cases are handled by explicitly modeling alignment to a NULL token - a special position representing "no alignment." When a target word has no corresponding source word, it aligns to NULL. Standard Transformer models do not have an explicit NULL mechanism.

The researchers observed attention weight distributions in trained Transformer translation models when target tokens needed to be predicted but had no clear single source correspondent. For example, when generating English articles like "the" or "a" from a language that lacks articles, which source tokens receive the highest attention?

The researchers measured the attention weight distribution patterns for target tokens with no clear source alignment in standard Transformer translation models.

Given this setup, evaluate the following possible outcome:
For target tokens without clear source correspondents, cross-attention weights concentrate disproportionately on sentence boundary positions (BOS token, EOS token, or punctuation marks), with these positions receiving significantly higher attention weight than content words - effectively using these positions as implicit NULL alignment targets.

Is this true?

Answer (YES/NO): YES